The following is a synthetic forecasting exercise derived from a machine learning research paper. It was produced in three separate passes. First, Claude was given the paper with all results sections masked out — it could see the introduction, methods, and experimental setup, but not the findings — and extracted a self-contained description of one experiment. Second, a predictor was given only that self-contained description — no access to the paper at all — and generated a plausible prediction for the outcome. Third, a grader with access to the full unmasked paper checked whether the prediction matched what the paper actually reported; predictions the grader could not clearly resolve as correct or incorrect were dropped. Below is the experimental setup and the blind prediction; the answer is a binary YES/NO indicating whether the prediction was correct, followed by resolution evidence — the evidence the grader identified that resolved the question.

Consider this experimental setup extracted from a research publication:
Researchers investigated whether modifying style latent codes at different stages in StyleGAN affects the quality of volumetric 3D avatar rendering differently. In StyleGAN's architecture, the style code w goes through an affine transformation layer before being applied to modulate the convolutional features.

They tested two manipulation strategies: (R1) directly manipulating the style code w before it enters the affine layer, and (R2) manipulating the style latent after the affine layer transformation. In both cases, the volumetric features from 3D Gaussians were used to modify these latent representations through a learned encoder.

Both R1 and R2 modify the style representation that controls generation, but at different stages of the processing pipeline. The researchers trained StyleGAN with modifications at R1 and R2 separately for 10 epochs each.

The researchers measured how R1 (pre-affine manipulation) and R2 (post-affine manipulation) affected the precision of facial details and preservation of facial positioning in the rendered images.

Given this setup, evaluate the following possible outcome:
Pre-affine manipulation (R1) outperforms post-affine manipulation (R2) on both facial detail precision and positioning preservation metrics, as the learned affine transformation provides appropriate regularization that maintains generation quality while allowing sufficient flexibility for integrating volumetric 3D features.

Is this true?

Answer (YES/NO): NO